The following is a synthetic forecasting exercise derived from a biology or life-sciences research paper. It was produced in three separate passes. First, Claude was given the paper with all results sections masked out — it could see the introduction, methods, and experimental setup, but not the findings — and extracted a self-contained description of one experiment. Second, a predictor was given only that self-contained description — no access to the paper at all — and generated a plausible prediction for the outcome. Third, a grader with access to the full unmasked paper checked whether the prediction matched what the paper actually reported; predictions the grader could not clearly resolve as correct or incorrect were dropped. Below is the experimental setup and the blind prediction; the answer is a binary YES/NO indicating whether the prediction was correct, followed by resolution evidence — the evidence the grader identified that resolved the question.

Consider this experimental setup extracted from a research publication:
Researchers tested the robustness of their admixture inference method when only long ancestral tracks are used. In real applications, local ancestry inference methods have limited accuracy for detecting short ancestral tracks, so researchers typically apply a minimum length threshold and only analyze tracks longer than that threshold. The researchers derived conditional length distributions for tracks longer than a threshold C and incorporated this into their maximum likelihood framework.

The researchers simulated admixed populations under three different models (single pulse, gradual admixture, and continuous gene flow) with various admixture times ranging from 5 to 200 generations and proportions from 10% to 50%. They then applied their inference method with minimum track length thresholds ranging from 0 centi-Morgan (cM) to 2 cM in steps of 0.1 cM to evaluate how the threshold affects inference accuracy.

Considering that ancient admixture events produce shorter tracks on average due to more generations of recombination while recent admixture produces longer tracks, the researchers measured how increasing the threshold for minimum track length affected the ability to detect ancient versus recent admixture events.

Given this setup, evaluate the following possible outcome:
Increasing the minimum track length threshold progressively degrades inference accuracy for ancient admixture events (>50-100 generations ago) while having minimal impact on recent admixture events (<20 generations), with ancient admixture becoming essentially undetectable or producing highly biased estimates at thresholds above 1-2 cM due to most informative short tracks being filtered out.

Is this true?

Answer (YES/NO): NO